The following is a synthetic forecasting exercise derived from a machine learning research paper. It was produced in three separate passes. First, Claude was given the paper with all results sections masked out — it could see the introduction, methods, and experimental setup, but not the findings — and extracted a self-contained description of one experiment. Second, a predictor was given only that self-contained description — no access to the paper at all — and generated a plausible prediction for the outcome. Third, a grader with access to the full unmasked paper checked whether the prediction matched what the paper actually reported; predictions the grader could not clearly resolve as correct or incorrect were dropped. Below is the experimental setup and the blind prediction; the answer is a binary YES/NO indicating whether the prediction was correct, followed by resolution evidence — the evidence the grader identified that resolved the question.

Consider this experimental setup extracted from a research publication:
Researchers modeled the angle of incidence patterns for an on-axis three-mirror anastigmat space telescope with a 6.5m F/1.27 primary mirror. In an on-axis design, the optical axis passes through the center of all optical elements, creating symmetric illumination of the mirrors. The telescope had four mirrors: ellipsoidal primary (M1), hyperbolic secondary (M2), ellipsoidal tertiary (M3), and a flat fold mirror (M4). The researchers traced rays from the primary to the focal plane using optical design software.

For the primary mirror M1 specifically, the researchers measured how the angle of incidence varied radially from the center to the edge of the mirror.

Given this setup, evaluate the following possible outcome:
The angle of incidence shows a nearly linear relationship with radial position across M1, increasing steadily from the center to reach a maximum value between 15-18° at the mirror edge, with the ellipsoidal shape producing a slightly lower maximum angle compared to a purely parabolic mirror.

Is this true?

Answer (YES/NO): NO